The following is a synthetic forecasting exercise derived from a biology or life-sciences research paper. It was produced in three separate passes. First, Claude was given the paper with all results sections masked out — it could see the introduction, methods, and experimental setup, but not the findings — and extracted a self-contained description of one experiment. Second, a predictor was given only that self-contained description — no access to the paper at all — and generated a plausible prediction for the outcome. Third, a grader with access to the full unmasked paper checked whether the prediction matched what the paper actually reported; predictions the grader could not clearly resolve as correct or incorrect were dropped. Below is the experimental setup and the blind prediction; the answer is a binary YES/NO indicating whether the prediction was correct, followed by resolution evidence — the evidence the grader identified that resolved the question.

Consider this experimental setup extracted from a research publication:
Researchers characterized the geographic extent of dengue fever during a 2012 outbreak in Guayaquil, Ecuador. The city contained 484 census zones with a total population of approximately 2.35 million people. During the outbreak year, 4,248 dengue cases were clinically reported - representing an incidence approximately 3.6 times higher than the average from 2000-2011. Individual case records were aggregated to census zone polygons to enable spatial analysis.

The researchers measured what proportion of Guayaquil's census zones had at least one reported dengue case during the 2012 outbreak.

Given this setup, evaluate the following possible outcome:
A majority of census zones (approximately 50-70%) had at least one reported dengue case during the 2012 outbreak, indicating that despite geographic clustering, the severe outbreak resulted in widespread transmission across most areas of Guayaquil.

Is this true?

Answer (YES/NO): NO